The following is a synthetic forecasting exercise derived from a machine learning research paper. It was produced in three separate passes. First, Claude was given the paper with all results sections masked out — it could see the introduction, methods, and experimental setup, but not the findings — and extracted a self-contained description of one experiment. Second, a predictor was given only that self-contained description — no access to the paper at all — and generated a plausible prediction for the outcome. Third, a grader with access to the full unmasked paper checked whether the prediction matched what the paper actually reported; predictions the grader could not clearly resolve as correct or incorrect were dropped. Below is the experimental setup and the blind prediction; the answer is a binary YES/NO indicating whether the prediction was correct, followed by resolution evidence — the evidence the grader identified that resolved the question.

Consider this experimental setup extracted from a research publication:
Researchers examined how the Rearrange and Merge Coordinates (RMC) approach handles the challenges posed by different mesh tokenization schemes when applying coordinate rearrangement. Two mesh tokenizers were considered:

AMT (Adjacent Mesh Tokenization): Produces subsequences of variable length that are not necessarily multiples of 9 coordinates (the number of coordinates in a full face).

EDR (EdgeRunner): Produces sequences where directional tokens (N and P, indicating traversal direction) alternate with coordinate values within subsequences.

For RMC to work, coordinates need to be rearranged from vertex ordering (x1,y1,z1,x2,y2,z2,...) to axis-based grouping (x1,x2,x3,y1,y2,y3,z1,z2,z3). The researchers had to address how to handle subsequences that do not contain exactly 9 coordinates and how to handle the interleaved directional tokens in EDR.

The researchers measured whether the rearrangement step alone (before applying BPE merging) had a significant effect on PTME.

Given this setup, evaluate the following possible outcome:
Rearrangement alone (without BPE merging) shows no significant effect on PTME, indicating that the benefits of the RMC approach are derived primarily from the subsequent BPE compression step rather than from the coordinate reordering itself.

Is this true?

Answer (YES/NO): YES